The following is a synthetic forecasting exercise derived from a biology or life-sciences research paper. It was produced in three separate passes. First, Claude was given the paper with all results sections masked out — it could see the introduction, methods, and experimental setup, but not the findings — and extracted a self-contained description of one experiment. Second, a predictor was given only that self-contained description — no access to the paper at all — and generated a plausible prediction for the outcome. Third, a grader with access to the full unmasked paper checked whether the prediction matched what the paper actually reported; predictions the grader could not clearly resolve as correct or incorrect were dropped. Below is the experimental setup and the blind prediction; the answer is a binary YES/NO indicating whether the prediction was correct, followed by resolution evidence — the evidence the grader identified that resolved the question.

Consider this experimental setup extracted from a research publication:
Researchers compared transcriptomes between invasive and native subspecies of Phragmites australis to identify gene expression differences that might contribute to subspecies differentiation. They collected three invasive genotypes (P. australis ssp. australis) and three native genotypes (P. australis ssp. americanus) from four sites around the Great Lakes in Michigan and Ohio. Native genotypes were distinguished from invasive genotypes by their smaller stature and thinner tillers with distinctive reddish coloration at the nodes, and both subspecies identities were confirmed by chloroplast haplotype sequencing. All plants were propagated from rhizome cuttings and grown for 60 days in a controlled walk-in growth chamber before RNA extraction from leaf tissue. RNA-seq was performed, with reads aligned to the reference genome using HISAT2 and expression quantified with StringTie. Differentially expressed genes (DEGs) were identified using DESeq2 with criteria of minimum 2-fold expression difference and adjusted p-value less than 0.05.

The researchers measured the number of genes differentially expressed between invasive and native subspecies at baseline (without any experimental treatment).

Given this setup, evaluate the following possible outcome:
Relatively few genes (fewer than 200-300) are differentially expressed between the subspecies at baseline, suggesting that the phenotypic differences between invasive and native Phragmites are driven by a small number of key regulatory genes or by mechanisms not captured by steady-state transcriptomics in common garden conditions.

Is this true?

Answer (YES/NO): NO